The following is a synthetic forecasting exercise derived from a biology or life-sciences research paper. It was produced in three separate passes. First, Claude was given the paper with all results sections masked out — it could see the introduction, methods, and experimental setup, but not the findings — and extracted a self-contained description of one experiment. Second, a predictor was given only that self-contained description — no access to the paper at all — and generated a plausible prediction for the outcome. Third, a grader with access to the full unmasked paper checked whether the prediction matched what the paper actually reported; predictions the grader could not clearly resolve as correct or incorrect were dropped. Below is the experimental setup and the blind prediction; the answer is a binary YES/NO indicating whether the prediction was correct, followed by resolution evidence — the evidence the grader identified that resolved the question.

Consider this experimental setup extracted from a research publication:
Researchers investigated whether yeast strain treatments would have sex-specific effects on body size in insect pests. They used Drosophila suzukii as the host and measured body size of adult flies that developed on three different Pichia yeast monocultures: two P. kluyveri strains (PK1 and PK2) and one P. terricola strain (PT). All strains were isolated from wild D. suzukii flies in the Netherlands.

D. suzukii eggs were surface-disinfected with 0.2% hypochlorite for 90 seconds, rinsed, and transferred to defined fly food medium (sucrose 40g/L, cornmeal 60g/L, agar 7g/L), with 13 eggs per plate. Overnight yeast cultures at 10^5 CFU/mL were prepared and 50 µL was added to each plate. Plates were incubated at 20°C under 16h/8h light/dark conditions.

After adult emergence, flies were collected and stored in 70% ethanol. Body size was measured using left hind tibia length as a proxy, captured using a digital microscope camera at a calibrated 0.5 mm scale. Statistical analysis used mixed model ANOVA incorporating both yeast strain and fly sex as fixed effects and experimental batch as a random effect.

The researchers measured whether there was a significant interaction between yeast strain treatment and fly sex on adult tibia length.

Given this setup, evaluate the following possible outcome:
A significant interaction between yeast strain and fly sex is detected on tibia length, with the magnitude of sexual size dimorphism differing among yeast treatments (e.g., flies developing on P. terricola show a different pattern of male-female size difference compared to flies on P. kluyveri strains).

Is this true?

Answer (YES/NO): NO